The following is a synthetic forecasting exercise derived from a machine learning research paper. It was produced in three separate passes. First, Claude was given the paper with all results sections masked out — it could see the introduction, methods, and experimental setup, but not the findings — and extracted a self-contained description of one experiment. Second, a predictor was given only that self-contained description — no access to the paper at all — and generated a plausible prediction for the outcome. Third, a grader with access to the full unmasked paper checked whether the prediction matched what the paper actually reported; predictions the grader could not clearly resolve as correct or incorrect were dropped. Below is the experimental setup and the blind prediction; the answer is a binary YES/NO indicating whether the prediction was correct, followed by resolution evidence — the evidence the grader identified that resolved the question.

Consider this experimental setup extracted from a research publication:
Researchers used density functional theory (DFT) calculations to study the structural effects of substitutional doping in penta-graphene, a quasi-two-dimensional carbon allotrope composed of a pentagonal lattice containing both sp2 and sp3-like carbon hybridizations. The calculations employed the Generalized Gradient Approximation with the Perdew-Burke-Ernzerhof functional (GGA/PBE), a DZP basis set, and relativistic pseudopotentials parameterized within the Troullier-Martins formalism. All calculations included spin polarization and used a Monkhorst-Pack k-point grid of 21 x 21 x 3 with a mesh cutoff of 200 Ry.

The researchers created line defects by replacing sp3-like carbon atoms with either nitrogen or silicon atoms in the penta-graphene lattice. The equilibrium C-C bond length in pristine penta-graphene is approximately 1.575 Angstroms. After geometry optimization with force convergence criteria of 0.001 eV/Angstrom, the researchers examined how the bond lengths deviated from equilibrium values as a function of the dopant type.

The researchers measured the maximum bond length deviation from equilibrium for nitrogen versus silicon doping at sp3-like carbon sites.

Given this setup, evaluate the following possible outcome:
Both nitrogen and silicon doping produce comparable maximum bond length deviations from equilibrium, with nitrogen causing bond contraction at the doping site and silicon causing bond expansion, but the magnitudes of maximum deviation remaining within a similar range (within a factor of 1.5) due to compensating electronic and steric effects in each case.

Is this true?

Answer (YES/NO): NO